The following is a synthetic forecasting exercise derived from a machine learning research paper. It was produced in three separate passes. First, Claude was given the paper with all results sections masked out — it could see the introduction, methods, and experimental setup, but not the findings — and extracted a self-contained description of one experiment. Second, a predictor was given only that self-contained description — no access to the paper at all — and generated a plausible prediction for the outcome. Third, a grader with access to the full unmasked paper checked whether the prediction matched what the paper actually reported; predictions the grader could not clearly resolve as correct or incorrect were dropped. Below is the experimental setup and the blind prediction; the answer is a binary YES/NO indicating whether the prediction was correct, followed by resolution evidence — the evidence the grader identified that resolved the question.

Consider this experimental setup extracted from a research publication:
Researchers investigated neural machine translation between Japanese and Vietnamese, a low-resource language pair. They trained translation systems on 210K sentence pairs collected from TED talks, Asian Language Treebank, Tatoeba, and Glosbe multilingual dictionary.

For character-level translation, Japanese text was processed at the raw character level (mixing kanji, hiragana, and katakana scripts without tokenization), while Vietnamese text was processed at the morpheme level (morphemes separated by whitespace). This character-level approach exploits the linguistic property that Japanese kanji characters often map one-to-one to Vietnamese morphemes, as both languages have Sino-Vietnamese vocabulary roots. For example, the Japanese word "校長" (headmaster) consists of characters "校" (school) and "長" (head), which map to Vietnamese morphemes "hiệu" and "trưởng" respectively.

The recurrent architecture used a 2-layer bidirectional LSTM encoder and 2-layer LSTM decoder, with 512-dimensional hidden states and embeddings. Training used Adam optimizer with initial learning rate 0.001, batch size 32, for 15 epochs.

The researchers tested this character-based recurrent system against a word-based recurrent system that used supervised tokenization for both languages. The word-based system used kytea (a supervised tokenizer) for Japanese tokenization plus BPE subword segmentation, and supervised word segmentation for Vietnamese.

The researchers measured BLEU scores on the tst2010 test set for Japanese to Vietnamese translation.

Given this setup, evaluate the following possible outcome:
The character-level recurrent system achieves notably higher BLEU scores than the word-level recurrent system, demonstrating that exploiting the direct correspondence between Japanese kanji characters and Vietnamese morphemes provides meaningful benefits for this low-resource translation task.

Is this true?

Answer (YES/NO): NO